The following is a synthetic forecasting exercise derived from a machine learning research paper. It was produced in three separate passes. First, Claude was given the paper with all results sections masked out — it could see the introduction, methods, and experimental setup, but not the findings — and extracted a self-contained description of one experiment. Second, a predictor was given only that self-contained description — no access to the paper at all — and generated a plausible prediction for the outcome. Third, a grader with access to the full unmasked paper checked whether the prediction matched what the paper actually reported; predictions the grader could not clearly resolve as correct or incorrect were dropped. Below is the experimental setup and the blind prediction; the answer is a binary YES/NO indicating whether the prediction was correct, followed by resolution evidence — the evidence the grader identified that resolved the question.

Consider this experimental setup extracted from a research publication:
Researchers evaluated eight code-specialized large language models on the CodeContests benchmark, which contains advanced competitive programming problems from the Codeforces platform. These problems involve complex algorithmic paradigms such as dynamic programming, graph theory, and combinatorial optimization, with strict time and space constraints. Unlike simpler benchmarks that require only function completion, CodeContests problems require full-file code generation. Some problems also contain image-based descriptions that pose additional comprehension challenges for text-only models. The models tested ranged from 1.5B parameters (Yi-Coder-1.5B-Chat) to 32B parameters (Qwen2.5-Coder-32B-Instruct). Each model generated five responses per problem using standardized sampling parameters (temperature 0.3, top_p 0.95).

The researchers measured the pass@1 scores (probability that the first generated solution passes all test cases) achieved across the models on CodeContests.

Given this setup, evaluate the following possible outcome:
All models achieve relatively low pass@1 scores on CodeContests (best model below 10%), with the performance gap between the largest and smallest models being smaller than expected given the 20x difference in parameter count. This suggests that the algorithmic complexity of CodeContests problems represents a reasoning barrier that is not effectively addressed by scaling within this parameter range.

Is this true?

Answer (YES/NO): YES